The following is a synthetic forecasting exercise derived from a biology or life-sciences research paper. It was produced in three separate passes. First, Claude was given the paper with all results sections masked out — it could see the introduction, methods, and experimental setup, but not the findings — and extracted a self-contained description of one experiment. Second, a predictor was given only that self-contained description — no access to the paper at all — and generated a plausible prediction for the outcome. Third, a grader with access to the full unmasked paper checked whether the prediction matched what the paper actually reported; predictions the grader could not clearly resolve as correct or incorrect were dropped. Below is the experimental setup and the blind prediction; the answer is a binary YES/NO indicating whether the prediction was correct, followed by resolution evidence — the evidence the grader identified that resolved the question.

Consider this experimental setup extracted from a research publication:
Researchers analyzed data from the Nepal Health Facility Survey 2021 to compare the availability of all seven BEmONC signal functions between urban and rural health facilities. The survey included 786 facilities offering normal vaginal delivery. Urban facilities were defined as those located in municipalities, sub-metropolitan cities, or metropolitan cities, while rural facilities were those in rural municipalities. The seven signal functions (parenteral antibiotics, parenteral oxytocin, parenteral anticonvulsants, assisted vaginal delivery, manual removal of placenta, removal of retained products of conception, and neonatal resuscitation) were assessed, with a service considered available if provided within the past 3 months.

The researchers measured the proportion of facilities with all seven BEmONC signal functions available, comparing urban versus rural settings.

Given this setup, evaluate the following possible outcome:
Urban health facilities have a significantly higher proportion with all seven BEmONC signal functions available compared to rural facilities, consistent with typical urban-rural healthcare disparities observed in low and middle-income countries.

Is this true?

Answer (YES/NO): YES